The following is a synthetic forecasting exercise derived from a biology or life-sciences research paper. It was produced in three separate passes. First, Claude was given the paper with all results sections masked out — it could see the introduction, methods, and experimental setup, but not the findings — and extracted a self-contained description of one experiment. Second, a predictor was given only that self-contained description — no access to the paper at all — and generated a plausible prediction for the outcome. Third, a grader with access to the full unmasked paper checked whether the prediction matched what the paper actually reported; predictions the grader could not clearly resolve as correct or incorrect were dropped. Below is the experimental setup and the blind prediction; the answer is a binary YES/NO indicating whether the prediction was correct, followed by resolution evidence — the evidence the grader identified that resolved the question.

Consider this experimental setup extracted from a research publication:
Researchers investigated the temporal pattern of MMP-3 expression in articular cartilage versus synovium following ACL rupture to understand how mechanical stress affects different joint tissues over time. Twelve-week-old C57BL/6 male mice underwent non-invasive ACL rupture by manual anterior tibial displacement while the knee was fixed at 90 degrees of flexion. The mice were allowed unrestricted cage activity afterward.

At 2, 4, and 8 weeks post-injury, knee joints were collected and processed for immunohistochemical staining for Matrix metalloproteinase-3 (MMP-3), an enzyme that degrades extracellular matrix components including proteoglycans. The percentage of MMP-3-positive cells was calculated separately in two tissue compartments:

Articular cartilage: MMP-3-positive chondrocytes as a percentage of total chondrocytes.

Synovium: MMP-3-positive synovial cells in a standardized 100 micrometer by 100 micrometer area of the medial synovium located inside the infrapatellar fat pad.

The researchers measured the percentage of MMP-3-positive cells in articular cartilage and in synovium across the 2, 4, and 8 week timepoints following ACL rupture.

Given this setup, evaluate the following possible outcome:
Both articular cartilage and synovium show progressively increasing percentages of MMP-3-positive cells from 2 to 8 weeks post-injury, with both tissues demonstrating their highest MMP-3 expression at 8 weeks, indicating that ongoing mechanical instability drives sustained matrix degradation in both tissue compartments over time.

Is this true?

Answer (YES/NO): YES